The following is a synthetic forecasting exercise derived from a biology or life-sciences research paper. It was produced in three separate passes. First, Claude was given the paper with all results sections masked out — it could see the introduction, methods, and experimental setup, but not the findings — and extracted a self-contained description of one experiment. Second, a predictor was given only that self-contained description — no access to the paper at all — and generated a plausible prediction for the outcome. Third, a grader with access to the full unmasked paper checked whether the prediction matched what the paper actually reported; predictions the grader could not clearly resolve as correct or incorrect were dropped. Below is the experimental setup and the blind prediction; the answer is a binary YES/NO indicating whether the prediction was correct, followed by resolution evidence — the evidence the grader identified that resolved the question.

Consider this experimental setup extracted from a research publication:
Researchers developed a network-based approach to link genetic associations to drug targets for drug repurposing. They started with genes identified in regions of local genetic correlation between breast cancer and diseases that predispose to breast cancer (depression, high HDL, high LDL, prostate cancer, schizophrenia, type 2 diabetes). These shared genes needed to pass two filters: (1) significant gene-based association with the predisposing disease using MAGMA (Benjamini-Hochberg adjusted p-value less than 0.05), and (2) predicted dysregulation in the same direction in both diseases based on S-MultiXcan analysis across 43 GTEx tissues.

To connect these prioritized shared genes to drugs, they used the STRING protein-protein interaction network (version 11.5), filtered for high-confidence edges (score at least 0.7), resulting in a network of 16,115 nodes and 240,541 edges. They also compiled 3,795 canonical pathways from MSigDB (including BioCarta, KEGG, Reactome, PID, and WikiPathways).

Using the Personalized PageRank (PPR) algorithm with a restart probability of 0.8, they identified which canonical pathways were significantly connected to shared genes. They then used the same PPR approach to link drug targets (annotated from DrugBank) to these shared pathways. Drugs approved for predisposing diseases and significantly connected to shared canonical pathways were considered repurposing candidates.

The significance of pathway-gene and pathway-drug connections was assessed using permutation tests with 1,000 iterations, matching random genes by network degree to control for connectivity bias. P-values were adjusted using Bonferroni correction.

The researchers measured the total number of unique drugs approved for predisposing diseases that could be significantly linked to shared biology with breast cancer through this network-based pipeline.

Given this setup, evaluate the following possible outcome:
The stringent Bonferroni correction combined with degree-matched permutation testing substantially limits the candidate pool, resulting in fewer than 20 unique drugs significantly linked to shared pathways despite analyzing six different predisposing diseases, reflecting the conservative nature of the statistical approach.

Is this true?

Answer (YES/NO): NO